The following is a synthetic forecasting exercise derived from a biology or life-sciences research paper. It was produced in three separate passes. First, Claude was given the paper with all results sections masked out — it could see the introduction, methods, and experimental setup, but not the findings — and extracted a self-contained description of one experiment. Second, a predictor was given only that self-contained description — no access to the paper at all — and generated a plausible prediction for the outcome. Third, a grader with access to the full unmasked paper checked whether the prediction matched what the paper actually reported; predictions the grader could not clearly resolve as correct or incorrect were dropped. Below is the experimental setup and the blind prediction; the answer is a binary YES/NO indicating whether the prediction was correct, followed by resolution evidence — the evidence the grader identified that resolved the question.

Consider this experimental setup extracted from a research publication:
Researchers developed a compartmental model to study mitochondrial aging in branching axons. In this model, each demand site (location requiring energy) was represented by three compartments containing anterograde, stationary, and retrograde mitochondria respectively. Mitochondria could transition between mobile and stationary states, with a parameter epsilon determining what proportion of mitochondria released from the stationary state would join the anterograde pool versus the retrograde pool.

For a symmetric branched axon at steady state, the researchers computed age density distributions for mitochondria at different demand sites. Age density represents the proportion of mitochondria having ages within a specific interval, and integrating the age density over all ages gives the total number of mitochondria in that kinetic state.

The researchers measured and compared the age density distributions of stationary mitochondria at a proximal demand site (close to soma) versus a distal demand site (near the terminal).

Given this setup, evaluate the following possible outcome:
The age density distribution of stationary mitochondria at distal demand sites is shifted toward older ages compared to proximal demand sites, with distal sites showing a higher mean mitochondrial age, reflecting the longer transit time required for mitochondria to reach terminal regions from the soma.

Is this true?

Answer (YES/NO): YES